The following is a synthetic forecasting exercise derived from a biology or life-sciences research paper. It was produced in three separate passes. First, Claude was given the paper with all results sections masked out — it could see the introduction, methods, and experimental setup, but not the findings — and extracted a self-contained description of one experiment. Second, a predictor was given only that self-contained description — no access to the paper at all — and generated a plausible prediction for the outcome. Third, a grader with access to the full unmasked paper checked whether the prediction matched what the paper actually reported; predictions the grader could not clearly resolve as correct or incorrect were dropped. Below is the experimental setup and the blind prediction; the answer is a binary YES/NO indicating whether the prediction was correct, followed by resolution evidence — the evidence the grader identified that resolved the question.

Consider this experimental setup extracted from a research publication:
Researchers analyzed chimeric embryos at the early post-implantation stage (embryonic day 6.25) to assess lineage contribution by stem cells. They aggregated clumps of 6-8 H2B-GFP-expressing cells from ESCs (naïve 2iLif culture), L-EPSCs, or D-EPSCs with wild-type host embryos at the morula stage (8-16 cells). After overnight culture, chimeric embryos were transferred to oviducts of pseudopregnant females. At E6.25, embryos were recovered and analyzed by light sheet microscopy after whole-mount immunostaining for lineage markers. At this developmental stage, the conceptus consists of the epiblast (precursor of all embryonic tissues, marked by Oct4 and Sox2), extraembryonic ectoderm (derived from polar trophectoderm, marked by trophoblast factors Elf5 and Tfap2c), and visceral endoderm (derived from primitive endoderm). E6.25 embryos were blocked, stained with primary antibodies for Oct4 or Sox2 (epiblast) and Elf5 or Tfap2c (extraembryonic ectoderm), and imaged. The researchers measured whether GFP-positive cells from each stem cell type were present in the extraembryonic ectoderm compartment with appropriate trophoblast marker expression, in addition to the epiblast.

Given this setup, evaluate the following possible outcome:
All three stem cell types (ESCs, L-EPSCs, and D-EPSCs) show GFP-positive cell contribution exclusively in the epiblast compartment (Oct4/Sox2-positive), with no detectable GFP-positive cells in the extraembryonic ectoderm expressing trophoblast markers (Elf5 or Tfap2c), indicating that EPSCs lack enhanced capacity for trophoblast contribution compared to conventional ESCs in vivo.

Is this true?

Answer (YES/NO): NO